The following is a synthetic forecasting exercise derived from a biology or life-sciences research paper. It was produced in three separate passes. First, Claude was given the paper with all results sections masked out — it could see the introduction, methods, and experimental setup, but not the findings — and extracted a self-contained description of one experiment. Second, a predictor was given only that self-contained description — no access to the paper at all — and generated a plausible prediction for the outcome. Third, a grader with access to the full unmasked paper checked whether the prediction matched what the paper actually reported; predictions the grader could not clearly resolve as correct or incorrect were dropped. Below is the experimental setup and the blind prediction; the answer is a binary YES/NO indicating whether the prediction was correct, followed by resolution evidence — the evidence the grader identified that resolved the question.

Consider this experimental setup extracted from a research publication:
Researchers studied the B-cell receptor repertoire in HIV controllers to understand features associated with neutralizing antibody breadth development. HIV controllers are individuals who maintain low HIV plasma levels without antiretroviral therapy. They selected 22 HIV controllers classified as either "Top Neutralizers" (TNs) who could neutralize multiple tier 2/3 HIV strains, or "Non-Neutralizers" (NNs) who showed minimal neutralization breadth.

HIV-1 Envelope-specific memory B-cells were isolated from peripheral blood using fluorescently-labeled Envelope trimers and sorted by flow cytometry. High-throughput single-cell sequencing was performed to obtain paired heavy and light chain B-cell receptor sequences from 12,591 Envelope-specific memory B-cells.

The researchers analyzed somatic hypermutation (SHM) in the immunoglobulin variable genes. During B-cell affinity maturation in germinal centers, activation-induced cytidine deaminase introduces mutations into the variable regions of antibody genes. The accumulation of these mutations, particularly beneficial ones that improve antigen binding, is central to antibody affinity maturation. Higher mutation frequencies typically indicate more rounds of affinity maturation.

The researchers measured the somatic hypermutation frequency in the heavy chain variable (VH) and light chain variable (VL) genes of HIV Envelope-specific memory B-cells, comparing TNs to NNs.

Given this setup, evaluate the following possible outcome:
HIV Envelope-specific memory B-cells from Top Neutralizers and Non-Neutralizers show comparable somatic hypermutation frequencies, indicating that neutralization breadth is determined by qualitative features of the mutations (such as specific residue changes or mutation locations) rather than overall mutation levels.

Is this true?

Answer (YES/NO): NO